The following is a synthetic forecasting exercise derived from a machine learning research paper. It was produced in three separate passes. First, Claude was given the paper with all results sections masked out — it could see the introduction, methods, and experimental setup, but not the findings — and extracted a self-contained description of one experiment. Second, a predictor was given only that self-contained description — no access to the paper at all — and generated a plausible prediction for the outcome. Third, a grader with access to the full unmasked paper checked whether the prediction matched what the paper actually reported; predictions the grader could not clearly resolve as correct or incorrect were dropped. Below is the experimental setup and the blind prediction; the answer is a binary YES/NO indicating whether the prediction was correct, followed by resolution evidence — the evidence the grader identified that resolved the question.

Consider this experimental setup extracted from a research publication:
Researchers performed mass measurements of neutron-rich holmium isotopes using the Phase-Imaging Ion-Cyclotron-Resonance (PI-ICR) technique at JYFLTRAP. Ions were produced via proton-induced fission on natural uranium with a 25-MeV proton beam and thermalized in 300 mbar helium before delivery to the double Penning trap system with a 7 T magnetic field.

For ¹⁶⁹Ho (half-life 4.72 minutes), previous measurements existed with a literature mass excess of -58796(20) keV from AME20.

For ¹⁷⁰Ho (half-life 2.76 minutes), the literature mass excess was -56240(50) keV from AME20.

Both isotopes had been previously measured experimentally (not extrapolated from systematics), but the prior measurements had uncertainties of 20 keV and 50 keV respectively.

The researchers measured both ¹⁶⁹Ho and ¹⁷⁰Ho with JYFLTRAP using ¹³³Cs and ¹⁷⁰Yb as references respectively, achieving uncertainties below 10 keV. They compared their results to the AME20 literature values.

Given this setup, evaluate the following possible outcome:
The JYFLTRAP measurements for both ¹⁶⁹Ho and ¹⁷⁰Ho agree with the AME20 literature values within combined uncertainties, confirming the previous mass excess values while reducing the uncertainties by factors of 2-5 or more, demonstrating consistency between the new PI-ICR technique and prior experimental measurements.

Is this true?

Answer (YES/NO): YES